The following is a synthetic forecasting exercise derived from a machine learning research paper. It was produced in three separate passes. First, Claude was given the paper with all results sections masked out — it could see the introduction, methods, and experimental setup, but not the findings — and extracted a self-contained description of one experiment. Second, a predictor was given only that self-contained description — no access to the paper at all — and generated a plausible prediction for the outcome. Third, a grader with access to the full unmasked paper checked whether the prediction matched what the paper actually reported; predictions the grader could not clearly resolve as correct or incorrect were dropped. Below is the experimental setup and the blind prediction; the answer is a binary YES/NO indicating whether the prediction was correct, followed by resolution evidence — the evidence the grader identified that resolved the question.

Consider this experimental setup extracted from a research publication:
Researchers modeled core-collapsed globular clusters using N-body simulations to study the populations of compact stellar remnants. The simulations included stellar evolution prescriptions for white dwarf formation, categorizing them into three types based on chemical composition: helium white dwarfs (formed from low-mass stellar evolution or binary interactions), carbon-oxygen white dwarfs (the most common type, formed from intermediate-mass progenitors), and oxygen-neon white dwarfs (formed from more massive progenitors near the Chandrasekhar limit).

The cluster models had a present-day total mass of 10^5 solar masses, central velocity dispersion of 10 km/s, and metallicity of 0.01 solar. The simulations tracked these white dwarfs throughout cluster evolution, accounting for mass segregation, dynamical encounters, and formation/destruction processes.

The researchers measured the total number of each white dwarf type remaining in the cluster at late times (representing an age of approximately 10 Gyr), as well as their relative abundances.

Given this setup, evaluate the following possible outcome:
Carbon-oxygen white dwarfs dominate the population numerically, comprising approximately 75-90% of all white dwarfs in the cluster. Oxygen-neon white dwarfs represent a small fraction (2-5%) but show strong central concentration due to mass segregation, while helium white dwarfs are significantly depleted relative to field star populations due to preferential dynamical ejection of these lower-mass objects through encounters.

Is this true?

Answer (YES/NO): NO